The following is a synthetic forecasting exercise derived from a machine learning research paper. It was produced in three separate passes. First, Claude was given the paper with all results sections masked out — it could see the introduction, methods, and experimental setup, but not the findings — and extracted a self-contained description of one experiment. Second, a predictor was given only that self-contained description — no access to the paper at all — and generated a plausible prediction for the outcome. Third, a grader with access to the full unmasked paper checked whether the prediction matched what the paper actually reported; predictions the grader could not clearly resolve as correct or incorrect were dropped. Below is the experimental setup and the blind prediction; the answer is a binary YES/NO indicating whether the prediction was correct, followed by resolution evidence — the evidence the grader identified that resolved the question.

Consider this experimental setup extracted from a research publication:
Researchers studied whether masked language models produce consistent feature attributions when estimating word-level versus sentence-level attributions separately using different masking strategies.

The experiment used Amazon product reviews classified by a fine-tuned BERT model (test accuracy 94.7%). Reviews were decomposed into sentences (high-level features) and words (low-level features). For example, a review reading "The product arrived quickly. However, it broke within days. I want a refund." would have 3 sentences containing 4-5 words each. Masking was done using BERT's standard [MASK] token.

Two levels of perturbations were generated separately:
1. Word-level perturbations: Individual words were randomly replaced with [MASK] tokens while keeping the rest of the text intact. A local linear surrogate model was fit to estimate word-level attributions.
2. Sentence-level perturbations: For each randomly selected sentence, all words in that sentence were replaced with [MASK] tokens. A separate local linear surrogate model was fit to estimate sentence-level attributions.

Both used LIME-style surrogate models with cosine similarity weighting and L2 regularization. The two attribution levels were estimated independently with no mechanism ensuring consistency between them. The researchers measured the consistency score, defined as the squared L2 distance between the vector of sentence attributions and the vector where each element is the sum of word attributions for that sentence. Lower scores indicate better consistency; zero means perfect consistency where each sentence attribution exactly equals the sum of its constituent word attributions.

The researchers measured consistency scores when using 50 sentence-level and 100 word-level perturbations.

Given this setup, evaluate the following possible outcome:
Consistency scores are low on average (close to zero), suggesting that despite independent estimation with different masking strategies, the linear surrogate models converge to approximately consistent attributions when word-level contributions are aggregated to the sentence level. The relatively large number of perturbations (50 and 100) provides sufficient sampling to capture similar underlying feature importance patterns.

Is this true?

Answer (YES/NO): NO